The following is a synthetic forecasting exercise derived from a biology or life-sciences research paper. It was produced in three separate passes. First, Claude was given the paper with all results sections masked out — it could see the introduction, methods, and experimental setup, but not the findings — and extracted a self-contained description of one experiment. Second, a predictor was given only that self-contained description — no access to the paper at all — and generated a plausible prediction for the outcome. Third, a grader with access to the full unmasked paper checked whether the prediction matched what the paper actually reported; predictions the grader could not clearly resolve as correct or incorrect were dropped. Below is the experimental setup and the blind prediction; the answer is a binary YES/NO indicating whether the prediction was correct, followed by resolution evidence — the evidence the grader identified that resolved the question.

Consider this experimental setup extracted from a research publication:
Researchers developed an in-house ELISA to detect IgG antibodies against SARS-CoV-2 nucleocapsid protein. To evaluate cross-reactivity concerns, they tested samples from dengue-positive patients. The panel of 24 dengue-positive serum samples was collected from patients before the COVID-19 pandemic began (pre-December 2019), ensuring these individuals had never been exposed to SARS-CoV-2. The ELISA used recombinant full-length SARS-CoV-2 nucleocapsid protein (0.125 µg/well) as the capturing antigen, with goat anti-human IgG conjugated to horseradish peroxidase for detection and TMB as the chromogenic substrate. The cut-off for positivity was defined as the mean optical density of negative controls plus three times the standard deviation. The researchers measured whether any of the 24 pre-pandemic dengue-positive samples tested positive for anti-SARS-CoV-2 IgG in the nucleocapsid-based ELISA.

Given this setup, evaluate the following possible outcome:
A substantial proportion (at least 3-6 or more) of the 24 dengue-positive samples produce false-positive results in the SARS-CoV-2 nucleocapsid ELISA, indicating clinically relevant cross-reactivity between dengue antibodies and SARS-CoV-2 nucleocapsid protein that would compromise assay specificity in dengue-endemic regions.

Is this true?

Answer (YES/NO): NO